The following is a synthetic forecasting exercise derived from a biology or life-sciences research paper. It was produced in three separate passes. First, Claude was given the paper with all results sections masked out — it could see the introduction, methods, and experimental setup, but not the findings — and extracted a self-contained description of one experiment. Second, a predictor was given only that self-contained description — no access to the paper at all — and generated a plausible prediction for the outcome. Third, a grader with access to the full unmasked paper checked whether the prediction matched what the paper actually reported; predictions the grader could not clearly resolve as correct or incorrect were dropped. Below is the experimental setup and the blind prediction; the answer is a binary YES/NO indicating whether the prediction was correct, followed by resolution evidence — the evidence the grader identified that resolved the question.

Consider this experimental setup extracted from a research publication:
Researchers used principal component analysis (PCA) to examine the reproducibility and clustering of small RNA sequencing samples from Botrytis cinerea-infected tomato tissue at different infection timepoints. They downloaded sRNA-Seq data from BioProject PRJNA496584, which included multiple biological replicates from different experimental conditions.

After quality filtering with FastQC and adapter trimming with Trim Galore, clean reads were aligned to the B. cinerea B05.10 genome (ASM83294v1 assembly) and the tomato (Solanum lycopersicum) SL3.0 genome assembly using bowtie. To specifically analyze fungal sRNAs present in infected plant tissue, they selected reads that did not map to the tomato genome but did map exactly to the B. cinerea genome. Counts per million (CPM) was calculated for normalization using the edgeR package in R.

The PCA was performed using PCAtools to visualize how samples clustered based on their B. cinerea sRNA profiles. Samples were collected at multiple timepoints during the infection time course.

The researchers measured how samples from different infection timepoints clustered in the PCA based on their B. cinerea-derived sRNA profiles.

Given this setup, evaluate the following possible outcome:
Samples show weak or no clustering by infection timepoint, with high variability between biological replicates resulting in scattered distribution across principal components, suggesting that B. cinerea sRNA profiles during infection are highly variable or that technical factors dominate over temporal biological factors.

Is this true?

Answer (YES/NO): YES